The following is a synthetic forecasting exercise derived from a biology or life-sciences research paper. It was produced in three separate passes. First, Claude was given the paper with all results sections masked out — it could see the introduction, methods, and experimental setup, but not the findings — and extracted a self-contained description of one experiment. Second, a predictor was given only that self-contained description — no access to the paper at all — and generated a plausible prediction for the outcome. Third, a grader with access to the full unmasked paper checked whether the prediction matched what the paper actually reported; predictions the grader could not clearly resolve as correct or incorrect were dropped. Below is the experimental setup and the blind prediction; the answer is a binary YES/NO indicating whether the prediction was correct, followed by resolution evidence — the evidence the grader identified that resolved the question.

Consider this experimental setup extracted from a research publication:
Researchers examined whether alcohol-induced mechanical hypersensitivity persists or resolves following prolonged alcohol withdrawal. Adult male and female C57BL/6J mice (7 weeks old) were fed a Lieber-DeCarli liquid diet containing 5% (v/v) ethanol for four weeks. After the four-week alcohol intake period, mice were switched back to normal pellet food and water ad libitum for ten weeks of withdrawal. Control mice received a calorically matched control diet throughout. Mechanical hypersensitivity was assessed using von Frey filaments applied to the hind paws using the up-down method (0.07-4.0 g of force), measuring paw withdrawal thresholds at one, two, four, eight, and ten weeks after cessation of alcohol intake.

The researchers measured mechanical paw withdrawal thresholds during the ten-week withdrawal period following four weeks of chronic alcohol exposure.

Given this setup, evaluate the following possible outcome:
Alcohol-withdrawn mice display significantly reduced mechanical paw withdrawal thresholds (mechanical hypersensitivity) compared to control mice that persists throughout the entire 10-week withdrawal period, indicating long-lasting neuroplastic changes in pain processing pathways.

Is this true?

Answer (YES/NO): YES